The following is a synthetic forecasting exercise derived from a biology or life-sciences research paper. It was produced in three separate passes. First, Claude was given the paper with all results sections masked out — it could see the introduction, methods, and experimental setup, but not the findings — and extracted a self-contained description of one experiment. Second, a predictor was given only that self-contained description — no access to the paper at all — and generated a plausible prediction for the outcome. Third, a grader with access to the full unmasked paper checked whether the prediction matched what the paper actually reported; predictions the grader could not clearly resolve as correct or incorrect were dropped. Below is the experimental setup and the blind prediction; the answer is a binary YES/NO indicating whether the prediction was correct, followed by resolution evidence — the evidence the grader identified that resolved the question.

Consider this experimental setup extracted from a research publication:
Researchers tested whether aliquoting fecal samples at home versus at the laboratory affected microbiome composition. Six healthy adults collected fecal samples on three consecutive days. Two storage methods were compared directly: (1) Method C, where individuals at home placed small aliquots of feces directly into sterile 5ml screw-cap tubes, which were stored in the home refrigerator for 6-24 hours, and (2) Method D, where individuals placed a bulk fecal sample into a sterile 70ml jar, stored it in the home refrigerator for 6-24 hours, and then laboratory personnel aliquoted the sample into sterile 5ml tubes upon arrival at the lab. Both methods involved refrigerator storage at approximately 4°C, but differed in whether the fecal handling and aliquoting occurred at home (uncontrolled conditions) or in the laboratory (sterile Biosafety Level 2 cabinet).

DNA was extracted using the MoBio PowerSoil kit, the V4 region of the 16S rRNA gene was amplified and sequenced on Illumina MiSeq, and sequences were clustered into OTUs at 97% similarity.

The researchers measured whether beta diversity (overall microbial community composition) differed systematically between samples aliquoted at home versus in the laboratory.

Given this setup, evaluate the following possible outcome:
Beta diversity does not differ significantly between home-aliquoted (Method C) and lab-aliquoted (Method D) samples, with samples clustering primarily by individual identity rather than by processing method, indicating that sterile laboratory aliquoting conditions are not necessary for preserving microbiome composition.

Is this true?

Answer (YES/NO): YES